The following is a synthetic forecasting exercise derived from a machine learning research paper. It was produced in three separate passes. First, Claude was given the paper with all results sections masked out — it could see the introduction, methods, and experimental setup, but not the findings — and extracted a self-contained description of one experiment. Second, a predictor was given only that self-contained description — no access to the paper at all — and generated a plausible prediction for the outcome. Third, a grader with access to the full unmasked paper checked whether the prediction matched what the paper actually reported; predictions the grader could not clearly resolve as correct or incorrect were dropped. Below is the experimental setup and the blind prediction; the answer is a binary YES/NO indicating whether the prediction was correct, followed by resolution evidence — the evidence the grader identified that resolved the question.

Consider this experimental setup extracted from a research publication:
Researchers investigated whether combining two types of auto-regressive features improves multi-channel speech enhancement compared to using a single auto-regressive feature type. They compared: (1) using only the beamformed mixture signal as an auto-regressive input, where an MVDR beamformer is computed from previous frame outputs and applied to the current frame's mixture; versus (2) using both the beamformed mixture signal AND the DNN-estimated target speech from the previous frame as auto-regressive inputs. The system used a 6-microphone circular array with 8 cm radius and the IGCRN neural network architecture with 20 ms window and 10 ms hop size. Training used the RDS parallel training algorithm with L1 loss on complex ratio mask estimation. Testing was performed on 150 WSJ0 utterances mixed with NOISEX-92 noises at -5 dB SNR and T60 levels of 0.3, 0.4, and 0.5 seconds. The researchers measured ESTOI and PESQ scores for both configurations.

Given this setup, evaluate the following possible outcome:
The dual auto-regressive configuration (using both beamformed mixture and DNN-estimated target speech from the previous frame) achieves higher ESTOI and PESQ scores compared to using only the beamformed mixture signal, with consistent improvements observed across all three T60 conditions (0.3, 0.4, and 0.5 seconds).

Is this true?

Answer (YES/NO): YES